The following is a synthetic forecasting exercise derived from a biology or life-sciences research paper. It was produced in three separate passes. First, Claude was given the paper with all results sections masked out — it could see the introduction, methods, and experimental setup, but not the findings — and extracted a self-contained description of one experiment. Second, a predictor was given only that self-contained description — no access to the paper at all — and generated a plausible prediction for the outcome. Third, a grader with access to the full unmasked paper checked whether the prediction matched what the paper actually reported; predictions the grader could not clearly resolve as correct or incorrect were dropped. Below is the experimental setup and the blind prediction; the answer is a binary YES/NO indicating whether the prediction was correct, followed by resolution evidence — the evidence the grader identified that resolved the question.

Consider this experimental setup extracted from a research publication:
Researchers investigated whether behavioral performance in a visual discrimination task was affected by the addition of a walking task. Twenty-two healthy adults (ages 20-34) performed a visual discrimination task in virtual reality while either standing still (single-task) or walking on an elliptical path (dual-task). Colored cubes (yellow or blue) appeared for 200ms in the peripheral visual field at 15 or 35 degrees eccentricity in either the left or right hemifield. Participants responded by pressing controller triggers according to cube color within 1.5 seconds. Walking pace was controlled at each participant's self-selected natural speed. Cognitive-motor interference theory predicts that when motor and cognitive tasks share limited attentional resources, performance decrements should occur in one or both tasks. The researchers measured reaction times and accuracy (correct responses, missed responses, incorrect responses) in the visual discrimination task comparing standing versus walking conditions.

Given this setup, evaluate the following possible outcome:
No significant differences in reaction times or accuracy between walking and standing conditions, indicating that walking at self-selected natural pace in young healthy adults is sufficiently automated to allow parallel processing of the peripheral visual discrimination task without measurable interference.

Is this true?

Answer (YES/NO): YES